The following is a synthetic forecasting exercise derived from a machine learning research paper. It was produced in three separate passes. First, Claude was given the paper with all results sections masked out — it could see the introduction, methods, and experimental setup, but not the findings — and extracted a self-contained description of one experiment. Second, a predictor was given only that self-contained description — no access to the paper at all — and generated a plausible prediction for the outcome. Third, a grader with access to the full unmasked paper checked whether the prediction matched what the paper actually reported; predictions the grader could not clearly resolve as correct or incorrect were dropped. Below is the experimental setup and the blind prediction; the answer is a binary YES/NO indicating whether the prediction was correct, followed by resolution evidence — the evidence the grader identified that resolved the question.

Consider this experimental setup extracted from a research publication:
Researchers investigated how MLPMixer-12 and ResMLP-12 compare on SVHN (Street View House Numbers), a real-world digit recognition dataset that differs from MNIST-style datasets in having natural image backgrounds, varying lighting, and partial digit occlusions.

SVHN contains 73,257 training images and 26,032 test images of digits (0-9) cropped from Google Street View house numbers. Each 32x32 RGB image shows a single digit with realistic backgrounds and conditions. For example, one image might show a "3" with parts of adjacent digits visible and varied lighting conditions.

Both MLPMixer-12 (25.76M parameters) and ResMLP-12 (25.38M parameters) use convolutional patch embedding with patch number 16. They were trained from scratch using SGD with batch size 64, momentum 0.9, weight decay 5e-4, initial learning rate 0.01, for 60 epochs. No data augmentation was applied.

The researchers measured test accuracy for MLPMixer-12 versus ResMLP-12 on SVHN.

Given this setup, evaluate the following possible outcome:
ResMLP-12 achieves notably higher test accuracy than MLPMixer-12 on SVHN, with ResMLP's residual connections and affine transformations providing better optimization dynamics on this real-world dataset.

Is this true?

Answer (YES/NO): NO